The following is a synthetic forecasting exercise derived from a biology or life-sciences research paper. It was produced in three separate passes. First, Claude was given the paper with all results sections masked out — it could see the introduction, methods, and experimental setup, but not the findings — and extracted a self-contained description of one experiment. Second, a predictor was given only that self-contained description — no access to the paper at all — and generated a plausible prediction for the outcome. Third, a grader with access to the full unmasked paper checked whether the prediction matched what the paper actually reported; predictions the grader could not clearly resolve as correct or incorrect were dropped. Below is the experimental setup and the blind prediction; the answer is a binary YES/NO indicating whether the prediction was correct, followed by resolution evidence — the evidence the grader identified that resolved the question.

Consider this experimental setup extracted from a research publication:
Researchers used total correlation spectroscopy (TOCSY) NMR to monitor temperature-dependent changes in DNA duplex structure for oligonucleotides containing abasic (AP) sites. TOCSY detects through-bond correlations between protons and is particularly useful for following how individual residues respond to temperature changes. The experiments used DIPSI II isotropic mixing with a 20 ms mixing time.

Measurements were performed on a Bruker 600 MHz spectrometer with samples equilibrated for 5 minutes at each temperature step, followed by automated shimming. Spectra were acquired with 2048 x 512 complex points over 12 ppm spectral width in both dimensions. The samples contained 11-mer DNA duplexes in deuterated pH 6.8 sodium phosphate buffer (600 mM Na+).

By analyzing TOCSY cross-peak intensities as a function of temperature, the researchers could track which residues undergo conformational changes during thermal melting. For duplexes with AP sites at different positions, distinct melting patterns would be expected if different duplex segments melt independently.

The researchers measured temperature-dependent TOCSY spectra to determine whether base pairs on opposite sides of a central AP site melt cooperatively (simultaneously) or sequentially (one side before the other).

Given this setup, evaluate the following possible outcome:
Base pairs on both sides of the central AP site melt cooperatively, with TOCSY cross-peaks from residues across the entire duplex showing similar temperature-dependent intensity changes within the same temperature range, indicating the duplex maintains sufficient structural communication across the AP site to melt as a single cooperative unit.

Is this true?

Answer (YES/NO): NO